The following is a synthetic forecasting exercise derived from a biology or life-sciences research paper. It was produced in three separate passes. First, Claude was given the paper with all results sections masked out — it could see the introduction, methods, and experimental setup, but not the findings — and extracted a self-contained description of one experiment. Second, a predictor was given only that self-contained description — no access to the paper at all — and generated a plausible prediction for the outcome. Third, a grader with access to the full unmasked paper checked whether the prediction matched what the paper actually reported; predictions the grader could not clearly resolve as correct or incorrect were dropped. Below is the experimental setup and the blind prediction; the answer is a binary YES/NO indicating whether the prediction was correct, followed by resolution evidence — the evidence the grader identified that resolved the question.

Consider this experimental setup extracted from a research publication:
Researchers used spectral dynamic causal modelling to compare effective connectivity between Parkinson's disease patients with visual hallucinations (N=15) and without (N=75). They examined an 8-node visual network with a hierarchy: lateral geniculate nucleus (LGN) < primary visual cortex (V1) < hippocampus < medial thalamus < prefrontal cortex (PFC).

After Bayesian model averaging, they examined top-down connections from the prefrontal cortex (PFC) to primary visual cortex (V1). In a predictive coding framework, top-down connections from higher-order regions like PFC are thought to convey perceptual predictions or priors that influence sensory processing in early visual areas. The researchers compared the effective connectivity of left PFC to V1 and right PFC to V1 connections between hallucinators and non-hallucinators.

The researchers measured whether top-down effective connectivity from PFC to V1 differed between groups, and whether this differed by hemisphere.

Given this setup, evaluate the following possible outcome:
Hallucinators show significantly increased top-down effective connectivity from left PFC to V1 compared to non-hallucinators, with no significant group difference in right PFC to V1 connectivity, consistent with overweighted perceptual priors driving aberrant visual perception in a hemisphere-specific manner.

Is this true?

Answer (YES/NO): NO